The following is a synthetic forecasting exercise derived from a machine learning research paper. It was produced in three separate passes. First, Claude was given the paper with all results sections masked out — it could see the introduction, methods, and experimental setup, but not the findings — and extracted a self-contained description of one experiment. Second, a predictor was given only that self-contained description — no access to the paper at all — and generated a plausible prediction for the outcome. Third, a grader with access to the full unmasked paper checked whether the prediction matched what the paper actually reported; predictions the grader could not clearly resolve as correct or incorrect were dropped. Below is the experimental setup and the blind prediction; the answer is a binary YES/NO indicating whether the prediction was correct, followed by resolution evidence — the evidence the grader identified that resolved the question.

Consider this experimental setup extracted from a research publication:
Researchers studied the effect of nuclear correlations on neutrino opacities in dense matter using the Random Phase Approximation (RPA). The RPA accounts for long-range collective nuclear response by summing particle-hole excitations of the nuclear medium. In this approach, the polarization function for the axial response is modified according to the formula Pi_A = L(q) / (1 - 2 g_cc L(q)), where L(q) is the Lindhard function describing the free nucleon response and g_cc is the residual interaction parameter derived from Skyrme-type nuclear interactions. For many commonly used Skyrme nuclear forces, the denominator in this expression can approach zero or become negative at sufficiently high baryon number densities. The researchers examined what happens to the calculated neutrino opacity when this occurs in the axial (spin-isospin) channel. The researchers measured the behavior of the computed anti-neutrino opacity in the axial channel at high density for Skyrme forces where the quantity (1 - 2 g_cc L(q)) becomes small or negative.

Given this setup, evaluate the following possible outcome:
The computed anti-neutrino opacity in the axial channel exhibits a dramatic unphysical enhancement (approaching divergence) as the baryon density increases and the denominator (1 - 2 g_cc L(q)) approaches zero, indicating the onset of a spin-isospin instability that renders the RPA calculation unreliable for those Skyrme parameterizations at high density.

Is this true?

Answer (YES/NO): YES